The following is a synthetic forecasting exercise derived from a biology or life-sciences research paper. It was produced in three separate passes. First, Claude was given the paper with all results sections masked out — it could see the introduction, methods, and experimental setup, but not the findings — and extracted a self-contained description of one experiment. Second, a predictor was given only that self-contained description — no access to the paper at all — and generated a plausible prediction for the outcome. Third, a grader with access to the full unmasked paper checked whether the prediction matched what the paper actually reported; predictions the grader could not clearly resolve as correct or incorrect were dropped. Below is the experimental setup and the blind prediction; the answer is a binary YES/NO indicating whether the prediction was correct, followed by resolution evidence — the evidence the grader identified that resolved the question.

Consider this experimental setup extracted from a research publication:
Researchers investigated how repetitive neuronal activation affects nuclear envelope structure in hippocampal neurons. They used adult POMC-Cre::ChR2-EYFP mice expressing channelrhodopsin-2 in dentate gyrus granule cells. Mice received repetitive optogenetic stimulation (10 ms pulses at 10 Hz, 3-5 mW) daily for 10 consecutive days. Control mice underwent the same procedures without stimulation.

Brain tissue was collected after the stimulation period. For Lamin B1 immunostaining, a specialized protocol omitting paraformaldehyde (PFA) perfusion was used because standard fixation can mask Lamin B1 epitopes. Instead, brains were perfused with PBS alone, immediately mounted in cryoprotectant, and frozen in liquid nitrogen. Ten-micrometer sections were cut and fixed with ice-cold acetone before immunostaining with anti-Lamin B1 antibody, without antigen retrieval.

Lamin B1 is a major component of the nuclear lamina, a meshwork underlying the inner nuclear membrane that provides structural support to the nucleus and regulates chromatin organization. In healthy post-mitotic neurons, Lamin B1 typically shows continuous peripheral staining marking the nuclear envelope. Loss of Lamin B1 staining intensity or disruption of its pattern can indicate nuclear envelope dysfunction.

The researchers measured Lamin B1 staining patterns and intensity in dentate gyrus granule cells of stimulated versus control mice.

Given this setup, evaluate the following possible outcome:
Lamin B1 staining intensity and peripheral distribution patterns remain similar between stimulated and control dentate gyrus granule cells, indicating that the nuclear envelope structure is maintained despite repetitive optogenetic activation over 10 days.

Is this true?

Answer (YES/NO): NO